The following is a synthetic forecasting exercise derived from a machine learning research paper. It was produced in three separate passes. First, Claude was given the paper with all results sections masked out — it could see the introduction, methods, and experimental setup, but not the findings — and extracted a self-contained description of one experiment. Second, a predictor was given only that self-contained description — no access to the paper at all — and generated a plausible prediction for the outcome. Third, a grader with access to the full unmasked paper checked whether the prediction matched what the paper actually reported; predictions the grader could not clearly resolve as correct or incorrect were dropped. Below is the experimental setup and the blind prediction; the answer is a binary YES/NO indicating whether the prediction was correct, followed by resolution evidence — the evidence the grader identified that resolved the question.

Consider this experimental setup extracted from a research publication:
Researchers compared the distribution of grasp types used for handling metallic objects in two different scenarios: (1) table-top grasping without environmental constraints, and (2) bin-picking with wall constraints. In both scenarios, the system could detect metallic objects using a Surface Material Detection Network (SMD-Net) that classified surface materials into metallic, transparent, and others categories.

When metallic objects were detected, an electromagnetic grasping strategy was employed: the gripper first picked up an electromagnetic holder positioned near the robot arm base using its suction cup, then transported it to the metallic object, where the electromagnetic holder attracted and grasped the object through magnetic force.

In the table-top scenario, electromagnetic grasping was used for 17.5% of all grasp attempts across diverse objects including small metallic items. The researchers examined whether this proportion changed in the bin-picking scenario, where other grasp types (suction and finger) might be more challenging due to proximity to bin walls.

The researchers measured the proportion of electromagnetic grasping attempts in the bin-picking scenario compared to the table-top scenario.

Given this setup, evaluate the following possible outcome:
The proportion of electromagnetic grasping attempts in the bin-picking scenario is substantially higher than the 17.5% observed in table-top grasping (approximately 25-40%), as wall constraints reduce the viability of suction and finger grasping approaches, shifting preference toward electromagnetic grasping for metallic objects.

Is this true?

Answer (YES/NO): NO